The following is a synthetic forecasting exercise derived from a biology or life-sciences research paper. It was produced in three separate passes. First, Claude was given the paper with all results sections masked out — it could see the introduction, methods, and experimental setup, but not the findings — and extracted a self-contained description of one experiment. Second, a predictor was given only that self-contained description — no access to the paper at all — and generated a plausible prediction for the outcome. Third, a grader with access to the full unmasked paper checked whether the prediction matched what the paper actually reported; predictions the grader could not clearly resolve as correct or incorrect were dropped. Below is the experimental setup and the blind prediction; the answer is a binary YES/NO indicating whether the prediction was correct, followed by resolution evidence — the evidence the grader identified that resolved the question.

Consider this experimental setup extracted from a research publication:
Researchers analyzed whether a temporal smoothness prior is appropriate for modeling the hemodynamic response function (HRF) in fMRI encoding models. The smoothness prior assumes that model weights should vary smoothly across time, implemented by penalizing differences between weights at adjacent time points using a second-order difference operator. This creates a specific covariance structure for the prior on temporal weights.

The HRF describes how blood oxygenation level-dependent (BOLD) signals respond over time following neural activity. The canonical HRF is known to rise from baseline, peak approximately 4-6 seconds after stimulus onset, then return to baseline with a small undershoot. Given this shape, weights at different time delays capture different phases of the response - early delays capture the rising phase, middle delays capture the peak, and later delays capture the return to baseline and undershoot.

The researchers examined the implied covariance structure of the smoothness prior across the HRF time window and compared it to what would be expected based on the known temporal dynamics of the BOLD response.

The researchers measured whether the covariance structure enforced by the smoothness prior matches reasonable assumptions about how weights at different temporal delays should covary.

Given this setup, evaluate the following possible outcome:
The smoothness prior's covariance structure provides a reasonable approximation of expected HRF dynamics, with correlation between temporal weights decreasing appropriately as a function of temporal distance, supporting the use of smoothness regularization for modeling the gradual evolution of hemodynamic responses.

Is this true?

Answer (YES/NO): NO